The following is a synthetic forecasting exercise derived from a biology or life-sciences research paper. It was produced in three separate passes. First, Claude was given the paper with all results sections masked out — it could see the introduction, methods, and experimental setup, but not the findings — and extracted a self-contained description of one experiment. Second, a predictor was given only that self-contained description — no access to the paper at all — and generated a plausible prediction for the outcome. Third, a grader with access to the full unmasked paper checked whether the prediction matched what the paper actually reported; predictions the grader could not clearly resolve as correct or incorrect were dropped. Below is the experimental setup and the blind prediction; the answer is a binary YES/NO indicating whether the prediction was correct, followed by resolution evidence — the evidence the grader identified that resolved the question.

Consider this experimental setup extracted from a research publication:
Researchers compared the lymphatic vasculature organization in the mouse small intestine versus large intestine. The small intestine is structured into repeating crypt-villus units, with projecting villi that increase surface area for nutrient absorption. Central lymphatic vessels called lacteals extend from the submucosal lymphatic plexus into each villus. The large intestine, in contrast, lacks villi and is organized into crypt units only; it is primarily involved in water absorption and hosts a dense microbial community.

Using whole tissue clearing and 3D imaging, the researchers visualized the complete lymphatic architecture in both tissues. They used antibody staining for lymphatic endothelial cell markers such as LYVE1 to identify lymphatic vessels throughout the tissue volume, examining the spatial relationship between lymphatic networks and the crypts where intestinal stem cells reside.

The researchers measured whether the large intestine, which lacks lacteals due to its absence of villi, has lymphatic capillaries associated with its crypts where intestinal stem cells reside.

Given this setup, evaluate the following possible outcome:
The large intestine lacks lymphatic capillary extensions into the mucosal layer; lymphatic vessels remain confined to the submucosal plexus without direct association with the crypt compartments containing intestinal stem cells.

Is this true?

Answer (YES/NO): NO